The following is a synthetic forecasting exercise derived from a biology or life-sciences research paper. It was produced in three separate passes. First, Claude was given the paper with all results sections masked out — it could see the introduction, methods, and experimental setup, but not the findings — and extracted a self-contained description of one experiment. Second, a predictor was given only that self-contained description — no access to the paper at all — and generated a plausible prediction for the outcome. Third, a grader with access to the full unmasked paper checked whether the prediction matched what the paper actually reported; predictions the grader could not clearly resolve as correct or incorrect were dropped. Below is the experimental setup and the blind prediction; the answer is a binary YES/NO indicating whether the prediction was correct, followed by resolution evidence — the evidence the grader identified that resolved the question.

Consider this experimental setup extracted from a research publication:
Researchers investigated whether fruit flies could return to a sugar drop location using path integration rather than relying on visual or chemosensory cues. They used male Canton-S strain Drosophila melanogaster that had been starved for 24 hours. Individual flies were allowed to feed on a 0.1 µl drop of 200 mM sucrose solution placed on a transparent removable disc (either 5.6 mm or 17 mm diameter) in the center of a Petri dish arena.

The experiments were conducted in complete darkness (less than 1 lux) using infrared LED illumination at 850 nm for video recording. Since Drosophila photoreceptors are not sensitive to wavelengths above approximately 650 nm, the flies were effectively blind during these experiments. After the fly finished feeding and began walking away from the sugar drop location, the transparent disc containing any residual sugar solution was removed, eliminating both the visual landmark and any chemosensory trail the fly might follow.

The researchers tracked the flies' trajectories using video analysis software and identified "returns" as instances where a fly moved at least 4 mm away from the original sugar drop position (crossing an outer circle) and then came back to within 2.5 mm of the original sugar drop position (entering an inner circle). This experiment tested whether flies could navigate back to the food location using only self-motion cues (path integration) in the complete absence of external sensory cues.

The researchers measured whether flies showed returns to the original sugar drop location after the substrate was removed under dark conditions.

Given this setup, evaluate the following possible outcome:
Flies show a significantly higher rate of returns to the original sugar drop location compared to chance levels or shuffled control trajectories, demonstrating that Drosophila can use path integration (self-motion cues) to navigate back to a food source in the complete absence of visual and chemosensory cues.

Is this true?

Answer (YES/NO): YES